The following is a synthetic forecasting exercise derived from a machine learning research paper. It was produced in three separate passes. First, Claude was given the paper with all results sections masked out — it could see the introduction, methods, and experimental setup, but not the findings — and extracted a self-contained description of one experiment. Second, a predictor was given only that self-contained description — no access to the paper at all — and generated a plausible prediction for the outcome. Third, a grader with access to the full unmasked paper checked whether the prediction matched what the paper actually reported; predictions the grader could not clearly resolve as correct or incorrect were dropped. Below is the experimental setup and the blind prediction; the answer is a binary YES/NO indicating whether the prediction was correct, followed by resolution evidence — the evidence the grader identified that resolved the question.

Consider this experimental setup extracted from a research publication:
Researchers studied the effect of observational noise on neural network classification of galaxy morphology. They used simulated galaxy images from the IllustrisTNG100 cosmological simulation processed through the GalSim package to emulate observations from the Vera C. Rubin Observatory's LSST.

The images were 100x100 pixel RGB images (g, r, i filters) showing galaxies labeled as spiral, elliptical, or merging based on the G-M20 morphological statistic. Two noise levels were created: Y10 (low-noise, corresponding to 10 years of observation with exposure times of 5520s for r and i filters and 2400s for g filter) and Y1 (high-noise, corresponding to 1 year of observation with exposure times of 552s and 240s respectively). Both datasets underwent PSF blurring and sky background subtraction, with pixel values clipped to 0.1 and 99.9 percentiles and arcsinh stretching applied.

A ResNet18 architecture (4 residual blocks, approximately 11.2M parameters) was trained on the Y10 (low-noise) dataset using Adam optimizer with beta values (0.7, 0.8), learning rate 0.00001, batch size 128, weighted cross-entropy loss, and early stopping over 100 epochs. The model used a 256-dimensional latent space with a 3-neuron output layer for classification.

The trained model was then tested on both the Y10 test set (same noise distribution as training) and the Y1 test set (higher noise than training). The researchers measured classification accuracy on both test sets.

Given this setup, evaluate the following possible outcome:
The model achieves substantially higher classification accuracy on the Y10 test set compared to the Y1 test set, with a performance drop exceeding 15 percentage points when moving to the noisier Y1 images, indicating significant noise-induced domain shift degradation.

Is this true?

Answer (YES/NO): YES